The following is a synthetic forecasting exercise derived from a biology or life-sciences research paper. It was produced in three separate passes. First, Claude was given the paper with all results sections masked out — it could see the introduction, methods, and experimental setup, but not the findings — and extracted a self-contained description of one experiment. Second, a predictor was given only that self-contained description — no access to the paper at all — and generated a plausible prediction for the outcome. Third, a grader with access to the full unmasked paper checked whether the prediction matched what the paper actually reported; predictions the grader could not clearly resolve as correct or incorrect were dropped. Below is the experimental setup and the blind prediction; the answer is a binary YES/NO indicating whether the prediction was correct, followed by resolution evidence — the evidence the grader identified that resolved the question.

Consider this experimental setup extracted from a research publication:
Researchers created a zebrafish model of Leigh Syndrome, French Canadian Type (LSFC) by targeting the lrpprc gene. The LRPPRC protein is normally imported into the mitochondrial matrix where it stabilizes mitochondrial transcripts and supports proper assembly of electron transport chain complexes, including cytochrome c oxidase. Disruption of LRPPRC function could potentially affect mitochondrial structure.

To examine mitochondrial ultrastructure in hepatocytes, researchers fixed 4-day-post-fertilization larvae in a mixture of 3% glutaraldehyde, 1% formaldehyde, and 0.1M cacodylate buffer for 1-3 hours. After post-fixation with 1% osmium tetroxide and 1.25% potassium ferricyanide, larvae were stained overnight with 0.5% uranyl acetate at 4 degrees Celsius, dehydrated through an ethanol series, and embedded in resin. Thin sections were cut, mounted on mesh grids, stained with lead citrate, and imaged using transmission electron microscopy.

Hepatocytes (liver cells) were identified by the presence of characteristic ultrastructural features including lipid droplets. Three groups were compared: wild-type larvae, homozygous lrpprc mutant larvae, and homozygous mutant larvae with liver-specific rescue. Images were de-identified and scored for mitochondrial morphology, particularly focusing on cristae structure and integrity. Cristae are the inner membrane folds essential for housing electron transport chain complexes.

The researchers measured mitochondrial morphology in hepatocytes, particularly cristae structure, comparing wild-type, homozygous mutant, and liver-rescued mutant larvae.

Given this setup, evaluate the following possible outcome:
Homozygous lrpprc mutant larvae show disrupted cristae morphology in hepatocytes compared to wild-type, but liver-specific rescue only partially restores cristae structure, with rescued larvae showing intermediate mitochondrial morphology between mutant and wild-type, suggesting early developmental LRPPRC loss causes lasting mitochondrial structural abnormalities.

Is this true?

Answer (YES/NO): NO